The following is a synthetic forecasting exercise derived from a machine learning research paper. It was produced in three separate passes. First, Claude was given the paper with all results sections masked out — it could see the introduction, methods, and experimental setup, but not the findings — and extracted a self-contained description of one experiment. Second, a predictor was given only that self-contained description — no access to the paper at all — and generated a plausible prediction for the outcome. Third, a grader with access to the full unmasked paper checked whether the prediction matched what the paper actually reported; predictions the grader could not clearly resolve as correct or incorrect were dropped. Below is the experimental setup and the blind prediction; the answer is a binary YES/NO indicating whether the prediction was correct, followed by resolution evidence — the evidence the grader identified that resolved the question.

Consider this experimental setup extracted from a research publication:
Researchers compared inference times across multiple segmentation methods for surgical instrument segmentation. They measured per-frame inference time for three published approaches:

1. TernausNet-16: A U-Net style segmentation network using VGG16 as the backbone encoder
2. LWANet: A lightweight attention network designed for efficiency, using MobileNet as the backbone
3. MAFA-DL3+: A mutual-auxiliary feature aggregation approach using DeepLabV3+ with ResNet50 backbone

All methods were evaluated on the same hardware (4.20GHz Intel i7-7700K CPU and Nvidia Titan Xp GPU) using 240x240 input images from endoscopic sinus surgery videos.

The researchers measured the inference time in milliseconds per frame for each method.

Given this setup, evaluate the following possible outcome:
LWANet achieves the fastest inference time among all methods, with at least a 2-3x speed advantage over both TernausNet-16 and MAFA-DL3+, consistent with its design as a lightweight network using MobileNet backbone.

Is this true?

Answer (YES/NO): NO